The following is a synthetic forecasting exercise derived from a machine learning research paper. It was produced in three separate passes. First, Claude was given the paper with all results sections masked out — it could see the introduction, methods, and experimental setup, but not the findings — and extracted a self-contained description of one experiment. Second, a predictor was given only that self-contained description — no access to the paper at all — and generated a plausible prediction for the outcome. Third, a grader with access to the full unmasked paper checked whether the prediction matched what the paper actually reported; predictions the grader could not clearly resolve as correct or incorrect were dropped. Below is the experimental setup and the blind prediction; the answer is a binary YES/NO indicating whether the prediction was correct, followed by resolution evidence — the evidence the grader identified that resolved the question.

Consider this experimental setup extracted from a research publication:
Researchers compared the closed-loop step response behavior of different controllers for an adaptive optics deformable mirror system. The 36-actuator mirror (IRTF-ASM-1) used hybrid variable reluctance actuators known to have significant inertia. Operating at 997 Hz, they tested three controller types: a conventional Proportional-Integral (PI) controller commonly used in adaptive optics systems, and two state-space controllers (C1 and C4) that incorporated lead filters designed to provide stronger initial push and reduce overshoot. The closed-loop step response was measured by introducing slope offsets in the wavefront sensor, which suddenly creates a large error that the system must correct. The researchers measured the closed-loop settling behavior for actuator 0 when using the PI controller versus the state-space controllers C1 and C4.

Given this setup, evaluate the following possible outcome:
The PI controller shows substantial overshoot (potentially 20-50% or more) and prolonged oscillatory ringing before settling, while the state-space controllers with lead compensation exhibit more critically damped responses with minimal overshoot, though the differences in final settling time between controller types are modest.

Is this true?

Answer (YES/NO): NO